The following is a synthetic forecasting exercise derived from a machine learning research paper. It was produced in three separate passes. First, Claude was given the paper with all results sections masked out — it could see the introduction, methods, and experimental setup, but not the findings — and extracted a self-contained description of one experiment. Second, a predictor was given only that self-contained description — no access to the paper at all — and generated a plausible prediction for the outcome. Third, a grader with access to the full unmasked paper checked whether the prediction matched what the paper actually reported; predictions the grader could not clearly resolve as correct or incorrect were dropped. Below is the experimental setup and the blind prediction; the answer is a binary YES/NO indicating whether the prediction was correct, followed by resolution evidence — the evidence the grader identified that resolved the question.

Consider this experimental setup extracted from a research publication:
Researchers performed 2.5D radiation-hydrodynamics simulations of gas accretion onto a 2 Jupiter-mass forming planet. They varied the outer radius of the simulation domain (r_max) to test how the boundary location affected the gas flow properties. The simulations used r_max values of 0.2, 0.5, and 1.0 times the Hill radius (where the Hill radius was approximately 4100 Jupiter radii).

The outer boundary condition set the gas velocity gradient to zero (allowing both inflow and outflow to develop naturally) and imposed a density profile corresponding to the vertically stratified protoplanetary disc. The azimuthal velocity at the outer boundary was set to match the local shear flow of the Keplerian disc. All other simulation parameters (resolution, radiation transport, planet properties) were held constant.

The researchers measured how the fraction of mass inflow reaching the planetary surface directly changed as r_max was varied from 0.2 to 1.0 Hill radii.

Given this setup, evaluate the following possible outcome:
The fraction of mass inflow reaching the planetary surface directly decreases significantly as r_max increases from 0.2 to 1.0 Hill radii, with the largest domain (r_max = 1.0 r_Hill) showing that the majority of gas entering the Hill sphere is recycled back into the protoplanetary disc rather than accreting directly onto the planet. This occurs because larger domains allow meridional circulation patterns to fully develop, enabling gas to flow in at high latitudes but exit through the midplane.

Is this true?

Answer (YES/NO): NO